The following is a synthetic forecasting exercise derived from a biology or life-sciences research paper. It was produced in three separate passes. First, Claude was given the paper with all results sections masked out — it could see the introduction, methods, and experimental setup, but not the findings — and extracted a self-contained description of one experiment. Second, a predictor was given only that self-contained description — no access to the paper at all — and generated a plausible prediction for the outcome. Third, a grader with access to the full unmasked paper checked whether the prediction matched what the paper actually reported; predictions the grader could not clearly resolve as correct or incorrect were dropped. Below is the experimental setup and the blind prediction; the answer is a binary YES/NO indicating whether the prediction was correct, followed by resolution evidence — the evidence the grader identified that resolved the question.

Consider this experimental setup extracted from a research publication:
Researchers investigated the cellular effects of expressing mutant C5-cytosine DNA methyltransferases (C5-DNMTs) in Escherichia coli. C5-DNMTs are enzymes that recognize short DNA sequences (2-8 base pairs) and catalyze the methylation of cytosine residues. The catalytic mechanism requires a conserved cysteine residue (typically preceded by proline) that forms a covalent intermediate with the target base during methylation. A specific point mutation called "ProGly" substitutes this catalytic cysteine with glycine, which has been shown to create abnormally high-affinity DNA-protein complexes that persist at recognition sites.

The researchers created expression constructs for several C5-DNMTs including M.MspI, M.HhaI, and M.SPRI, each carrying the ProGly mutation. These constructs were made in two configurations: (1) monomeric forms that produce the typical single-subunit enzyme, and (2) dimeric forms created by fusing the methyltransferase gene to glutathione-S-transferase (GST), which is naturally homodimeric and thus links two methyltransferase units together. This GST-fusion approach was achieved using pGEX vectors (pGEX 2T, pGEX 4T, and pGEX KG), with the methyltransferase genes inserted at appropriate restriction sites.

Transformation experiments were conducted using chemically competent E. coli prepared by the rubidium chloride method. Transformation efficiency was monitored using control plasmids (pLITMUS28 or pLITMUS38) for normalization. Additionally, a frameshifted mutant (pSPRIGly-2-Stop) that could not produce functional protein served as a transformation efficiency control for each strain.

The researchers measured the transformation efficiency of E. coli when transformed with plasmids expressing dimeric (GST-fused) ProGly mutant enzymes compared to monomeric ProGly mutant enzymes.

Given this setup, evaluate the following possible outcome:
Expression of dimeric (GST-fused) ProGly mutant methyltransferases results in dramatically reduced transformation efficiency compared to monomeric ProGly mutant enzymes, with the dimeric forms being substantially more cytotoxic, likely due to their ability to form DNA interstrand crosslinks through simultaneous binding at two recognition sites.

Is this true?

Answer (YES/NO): NO